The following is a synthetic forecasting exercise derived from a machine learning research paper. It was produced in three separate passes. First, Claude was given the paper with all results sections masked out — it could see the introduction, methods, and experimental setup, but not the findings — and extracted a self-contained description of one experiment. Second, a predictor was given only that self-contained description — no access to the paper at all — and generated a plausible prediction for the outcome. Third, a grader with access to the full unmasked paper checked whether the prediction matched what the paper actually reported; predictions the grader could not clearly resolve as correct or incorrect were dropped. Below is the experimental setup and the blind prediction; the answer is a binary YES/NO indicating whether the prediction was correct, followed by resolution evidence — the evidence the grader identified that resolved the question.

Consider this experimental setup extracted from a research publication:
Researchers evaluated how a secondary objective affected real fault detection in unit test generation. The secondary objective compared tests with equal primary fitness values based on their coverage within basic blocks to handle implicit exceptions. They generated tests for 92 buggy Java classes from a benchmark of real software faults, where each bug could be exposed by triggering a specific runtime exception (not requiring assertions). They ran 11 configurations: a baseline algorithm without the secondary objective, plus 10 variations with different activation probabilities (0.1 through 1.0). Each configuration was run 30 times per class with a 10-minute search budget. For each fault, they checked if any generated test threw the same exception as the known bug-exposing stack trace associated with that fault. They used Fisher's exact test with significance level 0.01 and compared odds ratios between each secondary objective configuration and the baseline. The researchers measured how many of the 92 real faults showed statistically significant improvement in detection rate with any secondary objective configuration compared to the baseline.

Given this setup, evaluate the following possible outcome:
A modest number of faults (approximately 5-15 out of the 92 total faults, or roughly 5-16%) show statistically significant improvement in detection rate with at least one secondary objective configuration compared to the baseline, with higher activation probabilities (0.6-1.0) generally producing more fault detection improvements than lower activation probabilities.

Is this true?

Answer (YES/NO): NO